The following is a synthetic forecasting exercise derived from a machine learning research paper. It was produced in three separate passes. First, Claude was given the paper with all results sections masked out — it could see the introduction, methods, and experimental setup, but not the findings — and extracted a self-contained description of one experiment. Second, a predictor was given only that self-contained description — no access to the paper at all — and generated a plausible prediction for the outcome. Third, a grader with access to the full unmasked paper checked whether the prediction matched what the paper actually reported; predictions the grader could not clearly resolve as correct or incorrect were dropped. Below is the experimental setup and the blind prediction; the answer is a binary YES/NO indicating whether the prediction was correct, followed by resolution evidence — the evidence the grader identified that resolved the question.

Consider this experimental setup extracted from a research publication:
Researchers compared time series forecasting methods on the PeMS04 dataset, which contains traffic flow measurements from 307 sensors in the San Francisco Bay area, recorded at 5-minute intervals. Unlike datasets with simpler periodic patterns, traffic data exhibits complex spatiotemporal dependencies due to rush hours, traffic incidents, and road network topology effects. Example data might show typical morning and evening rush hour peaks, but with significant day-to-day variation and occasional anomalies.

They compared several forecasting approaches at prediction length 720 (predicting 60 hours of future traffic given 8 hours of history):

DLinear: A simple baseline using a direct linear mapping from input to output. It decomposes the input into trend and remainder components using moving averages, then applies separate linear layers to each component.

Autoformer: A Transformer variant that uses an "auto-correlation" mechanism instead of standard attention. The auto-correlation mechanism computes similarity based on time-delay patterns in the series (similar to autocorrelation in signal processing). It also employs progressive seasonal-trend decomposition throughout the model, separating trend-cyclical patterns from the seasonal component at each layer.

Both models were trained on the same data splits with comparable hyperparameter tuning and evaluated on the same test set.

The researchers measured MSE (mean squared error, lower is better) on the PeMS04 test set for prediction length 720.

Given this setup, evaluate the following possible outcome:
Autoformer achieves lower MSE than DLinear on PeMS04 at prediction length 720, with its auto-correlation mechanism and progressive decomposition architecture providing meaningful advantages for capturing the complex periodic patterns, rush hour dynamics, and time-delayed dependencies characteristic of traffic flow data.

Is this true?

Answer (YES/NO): NO